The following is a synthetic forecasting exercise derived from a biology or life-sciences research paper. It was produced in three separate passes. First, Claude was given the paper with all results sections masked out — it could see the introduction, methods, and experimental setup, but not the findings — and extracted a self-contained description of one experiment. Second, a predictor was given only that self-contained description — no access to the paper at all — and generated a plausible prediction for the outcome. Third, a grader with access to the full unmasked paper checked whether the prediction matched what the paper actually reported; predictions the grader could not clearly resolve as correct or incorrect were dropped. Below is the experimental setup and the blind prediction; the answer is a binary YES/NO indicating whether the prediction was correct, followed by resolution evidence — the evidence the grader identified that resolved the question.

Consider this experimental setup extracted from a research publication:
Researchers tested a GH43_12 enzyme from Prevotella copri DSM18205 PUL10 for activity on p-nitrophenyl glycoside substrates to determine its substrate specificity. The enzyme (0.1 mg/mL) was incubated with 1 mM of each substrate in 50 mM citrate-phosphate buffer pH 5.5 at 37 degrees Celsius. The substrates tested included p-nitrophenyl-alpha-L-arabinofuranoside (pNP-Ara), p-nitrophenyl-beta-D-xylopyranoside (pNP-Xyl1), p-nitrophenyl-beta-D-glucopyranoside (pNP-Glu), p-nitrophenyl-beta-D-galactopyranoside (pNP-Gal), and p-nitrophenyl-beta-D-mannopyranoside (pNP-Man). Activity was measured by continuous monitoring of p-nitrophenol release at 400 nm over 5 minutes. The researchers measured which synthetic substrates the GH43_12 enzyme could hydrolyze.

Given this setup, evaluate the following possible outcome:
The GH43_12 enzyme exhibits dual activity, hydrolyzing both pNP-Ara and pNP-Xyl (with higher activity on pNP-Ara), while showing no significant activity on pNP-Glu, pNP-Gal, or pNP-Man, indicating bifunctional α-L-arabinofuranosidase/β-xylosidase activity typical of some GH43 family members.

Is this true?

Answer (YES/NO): NO